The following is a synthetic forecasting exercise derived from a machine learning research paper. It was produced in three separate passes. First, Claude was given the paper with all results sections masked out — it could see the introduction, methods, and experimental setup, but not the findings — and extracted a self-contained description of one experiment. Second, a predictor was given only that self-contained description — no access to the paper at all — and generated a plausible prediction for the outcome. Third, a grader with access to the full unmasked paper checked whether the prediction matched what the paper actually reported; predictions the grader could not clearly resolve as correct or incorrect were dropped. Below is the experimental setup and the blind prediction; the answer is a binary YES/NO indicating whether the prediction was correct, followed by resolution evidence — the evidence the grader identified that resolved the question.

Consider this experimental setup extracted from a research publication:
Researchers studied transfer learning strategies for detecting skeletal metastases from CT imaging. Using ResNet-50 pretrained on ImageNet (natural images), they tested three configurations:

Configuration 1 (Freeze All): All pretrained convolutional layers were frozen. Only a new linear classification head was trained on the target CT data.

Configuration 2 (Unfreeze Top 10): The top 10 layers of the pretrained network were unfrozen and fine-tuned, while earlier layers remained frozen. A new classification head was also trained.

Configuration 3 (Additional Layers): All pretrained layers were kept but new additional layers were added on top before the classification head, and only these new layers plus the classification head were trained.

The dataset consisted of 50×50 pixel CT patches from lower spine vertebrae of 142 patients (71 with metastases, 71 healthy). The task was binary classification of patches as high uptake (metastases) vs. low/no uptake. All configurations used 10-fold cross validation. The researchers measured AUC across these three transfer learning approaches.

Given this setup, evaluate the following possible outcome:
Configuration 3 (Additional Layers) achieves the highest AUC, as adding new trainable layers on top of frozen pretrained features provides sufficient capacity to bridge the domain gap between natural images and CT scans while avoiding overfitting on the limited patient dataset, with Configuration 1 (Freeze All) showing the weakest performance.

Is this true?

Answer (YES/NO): YES